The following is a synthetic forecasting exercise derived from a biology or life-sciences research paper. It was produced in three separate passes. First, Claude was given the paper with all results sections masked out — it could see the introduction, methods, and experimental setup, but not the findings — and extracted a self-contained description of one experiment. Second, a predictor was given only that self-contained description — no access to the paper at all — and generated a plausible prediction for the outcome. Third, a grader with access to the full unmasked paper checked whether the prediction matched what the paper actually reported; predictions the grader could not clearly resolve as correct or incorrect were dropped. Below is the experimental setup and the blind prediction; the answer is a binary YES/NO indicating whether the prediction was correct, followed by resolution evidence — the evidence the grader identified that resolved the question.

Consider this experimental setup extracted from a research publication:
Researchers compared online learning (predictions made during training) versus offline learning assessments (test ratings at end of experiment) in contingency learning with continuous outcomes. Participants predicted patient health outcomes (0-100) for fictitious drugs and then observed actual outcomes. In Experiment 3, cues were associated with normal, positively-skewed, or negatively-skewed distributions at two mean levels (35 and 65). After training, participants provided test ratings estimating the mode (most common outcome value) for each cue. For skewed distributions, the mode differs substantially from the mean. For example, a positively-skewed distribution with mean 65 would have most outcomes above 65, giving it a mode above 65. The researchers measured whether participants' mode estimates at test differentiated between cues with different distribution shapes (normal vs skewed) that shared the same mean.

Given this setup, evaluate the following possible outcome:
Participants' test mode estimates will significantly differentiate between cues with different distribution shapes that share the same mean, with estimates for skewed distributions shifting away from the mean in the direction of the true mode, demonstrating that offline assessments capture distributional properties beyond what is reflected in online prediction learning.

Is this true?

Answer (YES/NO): NO